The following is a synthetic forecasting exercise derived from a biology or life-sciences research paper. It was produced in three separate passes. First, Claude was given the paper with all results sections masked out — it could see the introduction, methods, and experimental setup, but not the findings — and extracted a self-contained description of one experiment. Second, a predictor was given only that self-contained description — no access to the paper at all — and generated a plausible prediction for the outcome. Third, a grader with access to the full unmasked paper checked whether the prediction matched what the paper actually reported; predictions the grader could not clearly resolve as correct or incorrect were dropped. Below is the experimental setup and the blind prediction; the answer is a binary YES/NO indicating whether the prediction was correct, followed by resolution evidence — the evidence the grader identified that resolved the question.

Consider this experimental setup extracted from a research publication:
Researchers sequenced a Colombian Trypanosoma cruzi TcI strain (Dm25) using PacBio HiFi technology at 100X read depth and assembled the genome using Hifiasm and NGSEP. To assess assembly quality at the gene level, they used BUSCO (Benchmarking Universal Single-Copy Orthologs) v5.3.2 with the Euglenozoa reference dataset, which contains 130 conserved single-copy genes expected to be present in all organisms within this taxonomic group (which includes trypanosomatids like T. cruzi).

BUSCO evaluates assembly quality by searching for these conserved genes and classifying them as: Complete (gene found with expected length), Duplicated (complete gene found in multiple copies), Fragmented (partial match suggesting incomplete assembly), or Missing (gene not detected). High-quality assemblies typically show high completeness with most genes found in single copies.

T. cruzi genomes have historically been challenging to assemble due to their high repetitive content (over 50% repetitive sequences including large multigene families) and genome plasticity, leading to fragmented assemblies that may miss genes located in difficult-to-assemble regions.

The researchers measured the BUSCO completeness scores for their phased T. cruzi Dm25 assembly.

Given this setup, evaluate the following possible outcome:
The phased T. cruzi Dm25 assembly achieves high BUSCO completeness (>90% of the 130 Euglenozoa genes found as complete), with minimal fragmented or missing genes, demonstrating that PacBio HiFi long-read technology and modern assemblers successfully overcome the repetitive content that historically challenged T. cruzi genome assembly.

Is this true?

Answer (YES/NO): YES